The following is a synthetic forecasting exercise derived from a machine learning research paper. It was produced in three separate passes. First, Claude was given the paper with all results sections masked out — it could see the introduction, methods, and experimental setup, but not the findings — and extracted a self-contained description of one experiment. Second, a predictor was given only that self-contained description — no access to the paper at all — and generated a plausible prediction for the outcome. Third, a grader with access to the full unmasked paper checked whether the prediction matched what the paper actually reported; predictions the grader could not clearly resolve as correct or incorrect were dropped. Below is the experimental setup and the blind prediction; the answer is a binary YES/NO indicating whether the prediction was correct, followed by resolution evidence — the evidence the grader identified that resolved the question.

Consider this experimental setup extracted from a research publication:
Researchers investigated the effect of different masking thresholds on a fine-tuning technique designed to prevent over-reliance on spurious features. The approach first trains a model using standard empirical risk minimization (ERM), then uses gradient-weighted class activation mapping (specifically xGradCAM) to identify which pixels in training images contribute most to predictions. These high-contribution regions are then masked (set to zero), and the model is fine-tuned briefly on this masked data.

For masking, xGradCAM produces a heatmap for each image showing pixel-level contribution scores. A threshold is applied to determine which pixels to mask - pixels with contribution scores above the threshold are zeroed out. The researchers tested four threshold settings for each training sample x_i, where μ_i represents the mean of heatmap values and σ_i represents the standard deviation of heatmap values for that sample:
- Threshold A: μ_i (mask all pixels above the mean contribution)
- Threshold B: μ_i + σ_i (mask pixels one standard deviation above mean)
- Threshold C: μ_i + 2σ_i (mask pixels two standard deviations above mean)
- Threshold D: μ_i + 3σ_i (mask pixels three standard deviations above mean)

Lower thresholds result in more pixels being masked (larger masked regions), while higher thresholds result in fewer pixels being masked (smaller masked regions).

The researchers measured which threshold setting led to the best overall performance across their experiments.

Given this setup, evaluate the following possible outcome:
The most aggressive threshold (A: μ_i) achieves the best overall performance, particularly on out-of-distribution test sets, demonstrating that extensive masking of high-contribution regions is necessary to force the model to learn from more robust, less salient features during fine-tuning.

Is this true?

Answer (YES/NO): NO